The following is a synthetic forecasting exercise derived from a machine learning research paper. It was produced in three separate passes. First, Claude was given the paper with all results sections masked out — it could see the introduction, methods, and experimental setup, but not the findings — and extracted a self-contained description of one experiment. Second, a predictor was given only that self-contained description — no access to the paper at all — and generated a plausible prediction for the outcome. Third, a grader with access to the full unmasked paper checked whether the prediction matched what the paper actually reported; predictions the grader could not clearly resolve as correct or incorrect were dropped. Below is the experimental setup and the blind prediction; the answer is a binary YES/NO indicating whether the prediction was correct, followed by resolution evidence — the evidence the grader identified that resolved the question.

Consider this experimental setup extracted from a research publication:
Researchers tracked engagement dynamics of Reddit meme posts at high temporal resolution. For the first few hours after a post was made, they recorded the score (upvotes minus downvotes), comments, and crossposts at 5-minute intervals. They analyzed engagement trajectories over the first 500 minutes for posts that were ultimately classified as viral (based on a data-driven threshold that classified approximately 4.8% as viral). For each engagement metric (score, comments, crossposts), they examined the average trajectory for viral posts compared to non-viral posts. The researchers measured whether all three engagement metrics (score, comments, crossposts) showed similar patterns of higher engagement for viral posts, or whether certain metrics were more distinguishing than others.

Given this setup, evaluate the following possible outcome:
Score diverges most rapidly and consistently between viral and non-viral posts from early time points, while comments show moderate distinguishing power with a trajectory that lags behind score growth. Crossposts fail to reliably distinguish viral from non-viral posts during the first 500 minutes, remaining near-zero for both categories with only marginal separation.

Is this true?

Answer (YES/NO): NO